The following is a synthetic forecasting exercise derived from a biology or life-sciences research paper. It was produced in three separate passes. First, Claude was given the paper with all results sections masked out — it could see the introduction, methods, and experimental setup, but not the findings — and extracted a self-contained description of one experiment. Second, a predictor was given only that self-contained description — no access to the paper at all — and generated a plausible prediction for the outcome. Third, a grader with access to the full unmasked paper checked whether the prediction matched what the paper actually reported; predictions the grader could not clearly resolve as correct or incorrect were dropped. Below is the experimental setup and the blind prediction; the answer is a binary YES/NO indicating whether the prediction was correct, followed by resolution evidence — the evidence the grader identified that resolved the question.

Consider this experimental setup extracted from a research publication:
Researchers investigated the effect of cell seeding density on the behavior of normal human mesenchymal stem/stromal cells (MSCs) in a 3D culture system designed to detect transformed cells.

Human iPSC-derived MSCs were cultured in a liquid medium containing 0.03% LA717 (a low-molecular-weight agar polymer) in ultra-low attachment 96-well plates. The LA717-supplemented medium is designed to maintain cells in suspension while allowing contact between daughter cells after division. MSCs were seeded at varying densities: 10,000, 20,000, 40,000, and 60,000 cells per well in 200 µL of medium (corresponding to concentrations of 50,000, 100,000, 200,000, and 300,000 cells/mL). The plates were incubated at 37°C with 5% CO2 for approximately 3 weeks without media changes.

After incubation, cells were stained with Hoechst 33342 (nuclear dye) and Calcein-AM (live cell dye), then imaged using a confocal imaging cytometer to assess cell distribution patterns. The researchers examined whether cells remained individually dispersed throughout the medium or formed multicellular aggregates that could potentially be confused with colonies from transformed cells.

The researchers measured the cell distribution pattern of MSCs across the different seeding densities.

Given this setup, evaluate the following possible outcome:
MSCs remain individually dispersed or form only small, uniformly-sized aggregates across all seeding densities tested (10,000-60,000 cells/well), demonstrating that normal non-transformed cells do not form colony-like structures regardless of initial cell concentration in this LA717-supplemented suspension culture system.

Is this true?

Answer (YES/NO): NO